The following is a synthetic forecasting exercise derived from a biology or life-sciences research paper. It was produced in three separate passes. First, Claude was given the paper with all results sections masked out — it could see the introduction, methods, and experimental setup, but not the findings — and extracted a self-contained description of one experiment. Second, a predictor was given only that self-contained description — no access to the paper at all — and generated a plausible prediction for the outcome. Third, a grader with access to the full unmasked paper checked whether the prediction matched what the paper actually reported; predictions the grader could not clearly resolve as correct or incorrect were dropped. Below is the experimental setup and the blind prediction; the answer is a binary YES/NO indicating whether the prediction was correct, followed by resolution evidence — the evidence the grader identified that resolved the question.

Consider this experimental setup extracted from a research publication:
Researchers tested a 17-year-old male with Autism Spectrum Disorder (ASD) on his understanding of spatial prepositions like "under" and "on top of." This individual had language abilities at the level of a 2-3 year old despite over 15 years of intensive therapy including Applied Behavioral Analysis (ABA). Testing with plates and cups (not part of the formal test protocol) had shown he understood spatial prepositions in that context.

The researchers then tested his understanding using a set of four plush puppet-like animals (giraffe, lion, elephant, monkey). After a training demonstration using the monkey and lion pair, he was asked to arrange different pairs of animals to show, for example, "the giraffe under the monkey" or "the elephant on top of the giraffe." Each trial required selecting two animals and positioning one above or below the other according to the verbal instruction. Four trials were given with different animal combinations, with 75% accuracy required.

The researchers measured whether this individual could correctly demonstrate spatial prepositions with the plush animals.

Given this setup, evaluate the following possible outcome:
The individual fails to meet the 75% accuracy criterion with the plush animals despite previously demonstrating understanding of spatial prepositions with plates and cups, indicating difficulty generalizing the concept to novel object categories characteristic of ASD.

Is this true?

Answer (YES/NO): YES